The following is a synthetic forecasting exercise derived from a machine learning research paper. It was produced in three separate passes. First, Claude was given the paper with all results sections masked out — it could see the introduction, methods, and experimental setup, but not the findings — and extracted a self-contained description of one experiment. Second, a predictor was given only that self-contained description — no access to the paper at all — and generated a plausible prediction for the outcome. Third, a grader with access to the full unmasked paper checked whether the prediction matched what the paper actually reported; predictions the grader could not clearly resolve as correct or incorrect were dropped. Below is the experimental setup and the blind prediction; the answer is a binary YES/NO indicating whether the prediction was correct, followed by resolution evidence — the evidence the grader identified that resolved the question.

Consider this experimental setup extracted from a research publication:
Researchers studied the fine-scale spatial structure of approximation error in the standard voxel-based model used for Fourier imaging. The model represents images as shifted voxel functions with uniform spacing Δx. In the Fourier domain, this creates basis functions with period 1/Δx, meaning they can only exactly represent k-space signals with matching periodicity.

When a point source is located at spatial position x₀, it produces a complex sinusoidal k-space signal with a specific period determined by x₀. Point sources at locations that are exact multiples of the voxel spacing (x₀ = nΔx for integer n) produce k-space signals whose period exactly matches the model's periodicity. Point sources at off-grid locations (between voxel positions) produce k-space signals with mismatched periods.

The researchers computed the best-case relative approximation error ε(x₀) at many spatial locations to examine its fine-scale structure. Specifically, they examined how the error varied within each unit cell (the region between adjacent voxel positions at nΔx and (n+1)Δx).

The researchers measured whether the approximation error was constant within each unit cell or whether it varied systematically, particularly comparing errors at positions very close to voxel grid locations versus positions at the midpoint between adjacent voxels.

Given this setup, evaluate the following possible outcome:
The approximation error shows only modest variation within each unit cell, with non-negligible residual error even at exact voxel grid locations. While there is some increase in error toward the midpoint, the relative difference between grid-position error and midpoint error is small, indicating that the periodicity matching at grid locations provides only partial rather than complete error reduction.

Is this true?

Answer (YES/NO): NO